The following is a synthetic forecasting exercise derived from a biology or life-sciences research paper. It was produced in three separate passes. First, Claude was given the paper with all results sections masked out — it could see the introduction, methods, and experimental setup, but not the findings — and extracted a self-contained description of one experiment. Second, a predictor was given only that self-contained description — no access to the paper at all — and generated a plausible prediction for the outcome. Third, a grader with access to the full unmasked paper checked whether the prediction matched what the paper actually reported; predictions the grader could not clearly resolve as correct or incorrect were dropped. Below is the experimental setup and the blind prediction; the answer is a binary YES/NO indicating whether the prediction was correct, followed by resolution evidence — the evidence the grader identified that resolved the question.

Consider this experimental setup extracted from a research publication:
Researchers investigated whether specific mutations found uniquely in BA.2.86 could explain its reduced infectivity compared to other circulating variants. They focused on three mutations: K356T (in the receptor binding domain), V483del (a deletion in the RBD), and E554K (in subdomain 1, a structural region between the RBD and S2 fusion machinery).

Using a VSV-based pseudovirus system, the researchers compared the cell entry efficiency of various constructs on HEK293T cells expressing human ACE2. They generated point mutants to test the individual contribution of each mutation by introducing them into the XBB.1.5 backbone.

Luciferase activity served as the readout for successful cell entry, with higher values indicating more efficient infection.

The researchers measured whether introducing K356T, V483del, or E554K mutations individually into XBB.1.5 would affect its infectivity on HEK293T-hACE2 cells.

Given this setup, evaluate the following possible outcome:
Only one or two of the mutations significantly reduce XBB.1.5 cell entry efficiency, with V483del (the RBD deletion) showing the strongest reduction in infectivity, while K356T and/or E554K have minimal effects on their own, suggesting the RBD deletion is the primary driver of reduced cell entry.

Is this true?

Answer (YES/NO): NO